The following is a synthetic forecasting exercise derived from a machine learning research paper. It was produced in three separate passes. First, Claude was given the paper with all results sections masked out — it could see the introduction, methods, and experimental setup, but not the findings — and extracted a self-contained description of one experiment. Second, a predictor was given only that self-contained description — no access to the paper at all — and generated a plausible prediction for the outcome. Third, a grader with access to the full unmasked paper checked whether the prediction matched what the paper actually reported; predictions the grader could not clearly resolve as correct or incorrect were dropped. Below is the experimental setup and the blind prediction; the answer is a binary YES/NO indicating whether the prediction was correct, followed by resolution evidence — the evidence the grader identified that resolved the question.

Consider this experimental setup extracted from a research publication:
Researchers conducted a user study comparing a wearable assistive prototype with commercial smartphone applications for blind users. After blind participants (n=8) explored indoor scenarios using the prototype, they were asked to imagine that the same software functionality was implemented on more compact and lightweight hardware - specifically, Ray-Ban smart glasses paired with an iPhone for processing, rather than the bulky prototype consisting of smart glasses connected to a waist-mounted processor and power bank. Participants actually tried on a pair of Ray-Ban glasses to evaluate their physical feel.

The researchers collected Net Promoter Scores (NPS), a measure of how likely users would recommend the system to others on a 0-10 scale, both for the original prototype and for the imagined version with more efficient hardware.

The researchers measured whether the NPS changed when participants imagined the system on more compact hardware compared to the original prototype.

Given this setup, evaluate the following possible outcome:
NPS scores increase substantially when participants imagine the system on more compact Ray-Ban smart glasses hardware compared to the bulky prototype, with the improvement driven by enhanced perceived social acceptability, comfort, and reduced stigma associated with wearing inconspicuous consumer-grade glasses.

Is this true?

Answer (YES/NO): NO